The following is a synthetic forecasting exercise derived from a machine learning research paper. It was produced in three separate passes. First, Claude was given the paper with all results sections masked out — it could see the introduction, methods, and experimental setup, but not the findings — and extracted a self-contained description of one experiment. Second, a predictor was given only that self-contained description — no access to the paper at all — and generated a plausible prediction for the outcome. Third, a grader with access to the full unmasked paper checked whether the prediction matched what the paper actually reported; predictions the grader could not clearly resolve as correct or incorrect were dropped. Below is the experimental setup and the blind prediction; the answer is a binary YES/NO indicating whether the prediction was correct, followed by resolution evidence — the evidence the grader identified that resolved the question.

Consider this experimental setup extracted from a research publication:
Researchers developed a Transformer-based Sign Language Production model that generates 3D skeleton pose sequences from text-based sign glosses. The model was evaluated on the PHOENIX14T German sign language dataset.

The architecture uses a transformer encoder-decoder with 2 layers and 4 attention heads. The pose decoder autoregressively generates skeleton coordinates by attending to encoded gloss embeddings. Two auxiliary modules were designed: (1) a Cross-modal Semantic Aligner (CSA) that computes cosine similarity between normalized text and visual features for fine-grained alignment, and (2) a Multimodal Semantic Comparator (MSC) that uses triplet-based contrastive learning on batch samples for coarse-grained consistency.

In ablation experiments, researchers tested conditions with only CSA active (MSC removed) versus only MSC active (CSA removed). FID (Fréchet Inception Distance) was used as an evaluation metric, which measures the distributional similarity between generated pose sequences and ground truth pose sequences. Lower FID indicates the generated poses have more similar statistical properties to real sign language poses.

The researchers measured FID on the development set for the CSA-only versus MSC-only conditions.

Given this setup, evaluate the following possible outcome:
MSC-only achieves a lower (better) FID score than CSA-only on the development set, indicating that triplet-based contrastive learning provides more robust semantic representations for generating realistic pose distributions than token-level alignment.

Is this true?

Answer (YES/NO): NO